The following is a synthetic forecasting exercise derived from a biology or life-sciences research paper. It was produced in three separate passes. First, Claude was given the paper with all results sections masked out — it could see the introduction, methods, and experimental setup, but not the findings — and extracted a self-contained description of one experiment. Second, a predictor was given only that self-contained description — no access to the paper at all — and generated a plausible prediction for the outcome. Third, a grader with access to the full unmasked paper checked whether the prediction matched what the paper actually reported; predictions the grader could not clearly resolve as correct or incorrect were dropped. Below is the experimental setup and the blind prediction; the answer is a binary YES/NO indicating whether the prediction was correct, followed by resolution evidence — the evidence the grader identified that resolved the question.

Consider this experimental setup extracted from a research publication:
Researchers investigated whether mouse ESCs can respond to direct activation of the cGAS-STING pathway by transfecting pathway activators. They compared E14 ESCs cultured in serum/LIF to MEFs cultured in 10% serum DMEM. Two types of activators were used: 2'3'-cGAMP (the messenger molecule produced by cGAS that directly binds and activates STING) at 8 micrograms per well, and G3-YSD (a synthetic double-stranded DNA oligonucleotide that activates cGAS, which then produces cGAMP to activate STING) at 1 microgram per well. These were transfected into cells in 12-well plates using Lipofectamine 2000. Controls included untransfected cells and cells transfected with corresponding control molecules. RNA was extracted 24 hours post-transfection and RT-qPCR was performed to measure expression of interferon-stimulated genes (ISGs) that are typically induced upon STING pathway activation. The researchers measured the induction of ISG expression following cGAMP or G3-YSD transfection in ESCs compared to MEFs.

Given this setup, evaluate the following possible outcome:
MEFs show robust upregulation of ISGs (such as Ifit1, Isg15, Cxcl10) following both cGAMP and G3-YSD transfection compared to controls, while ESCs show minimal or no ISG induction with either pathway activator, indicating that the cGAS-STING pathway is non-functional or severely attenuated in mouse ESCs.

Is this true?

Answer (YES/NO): YES